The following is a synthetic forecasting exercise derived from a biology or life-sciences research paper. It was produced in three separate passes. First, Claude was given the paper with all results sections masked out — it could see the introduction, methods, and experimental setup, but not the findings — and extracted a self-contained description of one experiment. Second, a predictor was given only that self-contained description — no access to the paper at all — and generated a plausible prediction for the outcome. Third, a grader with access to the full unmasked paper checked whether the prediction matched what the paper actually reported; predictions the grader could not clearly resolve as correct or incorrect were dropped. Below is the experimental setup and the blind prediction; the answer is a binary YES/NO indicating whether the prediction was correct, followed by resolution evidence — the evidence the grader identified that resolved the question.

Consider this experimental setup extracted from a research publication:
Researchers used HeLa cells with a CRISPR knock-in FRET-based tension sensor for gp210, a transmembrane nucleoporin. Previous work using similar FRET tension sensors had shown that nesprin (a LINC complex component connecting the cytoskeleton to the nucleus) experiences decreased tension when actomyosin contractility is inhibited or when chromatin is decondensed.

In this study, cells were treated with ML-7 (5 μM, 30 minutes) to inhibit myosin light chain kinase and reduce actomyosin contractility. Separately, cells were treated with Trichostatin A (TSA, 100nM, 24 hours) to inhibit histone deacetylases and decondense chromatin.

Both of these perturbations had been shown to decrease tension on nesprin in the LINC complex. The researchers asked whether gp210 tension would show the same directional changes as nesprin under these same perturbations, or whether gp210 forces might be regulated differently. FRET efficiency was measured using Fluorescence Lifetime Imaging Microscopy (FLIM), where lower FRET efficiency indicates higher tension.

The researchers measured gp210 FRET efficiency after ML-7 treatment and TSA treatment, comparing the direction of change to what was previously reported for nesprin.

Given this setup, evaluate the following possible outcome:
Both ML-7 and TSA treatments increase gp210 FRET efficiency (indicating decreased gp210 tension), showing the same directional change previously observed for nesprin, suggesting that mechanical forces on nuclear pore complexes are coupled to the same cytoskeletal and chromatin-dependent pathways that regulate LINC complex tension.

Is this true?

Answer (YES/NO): NO